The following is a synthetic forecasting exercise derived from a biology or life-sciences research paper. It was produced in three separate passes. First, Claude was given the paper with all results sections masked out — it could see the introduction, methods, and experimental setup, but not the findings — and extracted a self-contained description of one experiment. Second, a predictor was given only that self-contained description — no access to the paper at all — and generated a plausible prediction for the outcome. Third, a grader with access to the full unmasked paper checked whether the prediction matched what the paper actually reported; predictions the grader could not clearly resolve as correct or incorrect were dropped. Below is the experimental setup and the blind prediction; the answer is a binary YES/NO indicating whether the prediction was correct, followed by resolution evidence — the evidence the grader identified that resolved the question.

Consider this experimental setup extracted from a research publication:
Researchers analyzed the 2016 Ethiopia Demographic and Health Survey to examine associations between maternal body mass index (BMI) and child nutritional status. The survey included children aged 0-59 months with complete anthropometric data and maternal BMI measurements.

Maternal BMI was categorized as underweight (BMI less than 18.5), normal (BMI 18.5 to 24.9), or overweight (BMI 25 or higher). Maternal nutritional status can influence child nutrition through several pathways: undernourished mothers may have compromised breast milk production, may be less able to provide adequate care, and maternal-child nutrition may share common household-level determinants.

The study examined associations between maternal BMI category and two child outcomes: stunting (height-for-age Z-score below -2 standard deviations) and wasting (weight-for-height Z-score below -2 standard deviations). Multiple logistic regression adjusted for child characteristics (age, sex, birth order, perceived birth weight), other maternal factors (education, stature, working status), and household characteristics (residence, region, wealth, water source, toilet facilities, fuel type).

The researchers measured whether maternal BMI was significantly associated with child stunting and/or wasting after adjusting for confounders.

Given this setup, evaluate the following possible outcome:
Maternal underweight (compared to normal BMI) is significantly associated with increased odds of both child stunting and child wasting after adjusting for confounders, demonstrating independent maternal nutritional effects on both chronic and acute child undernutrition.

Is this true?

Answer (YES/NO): YES